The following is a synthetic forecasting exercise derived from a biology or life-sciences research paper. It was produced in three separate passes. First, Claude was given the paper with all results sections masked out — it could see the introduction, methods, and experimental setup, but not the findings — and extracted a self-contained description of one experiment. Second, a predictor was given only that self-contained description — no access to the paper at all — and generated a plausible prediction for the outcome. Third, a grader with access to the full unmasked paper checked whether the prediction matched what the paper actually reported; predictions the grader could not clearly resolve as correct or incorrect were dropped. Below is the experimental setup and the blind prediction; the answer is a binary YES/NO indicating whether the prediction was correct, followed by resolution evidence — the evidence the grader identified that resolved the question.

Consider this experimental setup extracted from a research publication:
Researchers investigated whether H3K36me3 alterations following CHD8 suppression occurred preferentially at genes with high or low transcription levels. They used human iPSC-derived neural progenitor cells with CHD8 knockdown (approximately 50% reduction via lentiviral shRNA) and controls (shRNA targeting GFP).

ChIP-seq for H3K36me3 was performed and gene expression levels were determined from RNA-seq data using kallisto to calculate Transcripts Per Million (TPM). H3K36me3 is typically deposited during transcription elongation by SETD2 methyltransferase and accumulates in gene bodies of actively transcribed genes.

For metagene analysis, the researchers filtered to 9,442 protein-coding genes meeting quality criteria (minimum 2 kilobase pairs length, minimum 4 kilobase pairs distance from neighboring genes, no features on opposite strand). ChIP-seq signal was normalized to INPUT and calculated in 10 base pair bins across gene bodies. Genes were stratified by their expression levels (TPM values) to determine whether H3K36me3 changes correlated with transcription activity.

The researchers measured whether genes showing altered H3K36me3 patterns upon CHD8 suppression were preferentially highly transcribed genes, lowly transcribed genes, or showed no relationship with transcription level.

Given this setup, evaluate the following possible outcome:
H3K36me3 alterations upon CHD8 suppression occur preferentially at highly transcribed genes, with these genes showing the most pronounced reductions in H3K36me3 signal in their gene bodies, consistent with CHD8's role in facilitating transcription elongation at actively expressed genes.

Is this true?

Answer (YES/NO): YES